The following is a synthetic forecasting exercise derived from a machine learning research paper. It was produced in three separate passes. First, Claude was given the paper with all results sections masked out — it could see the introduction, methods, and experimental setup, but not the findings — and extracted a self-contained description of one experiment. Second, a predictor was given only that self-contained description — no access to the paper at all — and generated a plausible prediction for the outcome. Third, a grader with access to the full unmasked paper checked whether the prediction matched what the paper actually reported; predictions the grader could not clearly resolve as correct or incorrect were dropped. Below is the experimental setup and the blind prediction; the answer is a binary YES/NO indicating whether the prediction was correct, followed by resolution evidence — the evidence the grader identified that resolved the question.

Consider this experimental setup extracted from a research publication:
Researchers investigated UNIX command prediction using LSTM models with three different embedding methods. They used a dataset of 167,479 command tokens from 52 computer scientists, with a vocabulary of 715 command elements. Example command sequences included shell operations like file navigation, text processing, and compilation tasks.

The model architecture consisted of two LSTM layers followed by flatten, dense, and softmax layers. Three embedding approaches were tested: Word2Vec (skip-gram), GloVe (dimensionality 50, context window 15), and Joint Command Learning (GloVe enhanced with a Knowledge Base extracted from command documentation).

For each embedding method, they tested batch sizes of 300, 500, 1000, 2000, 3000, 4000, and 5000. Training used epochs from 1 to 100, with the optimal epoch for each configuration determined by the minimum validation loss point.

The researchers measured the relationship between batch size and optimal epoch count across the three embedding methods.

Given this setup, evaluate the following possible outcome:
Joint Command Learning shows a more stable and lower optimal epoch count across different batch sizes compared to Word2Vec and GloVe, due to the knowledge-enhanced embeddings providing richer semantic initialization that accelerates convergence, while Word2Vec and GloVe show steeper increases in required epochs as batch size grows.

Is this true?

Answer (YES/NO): NO